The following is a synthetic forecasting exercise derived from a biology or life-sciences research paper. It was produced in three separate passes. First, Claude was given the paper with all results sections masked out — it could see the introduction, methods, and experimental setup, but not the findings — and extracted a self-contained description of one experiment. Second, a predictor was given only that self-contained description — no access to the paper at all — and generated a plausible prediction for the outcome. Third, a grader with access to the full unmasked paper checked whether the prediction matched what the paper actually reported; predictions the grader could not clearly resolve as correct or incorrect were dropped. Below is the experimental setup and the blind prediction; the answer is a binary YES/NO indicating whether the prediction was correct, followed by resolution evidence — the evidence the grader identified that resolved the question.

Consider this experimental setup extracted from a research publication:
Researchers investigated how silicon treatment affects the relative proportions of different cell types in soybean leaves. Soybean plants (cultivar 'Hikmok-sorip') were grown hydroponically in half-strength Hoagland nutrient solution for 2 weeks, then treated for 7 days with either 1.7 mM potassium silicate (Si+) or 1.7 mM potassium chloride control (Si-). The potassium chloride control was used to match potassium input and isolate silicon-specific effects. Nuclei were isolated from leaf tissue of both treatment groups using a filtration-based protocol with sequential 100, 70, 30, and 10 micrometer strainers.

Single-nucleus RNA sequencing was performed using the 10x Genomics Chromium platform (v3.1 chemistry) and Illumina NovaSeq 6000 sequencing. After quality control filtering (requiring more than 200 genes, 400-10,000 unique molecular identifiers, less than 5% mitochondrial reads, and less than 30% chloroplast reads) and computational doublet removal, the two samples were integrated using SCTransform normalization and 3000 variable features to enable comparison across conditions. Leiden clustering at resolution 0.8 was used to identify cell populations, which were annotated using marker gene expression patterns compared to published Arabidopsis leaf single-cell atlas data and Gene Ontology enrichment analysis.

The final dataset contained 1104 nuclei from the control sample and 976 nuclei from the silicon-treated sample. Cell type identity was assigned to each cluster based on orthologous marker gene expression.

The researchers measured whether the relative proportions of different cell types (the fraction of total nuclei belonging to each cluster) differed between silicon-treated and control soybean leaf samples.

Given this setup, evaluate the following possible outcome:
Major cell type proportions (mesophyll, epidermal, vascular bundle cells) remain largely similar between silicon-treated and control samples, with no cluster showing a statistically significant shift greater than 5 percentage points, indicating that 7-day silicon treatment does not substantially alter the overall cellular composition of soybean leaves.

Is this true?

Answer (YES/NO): NO